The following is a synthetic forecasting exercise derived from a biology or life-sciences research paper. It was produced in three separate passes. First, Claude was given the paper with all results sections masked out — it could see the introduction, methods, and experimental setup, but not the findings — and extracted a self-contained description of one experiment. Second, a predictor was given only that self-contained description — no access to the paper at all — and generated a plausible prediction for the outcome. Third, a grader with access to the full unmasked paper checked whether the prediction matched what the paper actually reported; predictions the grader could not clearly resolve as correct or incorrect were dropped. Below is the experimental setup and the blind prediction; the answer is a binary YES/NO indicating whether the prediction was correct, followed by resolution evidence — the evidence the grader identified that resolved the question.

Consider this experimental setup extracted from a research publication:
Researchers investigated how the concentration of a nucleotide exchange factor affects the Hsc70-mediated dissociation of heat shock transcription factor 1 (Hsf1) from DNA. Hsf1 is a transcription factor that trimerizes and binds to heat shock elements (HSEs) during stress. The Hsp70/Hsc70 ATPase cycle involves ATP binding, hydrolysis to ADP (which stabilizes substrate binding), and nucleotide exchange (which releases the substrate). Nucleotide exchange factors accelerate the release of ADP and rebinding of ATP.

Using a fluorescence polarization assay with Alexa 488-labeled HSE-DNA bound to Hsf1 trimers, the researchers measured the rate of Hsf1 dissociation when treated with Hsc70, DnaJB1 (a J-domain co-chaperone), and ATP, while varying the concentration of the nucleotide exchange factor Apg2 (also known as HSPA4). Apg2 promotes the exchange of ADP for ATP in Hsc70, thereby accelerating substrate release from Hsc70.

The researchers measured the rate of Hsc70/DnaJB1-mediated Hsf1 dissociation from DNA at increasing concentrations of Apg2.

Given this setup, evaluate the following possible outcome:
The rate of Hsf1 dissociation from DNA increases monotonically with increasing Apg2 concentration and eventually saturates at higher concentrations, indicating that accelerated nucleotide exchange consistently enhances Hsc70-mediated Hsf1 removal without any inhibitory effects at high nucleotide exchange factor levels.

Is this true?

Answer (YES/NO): NO